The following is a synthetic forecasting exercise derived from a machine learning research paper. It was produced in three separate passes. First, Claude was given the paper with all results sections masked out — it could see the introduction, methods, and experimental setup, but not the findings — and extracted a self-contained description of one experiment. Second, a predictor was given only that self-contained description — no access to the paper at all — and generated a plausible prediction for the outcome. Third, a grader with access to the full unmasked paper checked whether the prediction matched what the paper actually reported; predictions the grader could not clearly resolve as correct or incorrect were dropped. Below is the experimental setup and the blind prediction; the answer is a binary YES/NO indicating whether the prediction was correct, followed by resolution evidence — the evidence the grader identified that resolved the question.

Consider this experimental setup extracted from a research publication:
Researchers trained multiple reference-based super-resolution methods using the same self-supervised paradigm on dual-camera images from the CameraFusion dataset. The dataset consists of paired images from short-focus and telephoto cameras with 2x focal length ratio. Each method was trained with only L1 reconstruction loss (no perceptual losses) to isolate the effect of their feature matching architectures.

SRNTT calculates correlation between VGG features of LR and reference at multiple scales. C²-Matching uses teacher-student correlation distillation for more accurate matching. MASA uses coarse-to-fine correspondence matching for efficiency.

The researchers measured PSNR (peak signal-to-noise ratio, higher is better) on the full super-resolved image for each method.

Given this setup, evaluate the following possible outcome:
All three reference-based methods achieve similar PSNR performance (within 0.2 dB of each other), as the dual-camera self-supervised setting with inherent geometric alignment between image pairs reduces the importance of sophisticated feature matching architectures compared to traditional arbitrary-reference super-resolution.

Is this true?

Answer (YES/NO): NO